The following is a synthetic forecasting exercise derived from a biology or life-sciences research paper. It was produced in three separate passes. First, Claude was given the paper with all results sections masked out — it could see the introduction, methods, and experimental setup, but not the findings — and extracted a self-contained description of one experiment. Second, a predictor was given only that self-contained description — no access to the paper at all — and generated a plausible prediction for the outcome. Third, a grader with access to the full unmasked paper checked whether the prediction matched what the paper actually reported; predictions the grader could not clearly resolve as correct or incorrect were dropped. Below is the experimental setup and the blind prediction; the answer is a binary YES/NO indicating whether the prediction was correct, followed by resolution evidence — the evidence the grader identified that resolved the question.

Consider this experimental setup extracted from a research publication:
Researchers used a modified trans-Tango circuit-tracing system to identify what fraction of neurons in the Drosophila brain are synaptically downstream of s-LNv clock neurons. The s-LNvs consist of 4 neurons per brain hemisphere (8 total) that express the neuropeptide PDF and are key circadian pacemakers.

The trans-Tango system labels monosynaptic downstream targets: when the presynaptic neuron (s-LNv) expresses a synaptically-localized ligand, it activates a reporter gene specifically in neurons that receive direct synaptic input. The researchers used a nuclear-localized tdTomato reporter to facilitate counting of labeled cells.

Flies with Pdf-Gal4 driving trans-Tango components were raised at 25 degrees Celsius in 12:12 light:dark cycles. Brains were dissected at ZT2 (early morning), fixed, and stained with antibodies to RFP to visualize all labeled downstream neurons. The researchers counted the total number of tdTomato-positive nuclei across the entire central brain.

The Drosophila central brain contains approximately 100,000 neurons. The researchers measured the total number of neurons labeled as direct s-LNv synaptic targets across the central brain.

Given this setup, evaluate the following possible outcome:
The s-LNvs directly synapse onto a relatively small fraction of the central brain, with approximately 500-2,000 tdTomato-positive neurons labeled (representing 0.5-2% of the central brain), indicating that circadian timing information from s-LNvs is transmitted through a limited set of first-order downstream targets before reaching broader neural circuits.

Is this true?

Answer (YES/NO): NO